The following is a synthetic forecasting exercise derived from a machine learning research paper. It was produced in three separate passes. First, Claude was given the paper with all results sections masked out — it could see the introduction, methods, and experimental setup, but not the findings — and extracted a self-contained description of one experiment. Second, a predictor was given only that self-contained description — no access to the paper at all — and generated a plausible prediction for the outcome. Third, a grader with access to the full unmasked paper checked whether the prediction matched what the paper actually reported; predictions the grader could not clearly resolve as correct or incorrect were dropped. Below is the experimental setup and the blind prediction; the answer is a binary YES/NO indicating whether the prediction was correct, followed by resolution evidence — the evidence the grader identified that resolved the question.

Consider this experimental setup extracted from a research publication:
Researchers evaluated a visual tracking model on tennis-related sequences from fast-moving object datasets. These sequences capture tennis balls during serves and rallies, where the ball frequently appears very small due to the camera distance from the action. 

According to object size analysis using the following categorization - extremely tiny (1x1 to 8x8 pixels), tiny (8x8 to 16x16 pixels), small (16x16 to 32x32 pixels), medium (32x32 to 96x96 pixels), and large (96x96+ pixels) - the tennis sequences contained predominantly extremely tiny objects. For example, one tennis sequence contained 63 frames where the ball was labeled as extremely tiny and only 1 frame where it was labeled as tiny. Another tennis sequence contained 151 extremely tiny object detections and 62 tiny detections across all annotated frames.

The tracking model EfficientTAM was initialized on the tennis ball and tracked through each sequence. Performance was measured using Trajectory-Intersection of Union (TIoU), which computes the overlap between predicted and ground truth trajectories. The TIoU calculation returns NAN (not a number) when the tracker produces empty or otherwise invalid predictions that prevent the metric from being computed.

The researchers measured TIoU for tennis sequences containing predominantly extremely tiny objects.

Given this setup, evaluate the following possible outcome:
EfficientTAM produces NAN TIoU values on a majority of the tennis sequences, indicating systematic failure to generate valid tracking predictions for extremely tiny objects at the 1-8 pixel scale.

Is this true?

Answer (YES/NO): NO